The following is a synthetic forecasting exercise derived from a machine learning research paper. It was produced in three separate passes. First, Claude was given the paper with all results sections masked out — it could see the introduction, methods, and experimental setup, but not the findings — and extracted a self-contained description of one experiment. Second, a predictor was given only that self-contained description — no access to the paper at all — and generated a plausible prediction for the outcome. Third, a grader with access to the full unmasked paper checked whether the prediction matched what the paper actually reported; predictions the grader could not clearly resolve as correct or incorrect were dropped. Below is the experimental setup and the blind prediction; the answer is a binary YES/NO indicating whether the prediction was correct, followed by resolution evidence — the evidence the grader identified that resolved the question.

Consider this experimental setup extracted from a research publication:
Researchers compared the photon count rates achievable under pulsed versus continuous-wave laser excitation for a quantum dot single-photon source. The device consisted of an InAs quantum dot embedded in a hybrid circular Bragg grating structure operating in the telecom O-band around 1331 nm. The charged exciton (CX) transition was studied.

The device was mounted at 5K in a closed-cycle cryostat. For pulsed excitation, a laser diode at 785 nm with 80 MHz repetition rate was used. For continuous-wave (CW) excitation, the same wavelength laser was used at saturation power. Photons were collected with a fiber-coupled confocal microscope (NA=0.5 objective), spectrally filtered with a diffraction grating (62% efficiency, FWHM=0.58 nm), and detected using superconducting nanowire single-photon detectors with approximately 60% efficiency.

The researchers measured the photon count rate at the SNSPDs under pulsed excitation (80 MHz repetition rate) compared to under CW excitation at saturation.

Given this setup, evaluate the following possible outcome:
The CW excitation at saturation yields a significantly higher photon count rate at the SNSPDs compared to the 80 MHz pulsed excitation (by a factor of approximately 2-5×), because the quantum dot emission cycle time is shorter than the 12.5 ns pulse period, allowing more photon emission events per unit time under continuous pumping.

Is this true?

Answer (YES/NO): YES